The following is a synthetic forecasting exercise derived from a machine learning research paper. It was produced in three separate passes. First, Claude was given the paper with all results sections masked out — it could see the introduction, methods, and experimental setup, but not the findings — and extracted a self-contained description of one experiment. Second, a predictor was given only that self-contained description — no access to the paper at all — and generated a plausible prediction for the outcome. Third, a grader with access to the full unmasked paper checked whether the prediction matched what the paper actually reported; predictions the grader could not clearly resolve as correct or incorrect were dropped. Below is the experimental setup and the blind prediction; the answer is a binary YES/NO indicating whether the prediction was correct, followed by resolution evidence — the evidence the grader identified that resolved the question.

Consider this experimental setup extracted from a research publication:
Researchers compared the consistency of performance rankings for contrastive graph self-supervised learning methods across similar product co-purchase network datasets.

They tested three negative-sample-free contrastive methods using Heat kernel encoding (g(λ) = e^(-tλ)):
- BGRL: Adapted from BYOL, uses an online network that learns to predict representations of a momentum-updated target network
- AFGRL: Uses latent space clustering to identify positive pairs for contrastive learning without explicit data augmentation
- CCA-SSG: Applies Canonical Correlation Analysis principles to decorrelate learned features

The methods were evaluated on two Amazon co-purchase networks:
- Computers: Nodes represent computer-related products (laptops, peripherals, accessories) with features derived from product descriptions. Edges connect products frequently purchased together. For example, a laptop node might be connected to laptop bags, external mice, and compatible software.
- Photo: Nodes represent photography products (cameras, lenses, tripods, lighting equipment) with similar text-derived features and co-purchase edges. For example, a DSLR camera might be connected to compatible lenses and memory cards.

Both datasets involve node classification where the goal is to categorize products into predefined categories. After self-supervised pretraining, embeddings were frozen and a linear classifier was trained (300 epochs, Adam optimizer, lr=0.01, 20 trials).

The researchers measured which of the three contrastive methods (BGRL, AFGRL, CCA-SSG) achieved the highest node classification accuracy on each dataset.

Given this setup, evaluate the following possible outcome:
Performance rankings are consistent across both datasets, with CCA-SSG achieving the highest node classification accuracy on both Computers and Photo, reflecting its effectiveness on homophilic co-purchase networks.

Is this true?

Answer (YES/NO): NO